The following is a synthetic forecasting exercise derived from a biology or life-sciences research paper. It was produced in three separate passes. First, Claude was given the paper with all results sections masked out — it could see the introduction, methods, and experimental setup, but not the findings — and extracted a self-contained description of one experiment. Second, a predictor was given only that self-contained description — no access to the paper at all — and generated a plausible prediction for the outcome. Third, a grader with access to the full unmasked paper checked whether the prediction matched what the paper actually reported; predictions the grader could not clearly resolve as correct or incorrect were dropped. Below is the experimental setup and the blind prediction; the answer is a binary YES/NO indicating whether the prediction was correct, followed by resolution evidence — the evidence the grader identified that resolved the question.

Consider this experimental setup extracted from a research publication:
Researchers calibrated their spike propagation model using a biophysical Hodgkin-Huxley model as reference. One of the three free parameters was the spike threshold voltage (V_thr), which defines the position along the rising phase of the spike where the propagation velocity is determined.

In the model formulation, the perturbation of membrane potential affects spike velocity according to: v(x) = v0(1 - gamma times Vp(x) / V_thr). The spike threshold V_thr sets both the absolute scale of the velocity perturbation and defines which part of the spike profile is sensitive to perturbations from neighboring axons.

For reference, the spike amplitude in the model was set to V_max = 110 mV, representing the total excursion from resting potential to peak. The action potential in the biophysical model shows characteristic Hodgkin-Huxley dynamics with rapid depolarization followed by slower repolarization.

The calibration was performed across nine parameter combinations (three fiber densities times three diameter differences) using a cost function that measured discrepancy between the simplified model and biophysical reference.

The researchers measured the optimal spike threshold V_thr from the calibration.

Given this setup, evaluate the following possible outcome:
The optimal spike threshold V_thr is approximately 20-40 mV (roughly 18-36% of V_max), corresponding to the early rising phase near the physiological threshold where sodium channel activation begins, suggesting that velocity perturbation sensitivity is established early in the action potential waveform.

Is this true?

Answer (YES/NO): NO